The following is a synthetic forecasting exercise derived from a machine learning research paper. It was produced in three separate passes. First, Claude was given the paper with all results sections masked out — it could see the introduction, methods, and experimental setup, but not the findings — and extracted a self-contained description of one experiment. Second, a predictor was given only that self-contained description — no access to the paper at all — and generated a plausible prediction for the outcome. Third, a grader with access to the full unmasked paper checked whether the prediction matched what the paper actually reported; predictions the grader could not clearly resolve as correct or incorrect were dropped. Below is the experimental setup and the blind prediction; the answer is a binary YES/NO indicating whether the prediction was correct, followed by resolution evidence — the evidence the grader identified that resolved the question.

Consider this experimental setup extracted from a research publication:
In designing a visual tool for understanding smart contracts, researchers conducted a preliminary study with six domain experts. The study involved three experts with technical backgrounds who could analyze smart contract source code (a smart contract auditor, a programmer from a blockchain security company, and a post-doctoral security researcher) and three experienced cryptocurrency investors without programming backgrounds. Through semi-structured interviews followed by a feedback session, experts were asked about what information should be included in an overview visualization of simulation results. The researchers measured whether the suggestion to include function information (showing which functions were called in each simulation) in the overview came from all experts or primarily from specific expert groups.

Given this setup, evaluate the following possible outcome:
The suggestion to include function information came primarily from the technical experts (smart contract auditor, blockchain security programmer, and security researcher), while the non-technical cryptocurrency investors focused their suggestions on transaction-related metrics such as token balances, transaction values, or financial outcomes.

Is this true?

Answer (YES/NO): YES